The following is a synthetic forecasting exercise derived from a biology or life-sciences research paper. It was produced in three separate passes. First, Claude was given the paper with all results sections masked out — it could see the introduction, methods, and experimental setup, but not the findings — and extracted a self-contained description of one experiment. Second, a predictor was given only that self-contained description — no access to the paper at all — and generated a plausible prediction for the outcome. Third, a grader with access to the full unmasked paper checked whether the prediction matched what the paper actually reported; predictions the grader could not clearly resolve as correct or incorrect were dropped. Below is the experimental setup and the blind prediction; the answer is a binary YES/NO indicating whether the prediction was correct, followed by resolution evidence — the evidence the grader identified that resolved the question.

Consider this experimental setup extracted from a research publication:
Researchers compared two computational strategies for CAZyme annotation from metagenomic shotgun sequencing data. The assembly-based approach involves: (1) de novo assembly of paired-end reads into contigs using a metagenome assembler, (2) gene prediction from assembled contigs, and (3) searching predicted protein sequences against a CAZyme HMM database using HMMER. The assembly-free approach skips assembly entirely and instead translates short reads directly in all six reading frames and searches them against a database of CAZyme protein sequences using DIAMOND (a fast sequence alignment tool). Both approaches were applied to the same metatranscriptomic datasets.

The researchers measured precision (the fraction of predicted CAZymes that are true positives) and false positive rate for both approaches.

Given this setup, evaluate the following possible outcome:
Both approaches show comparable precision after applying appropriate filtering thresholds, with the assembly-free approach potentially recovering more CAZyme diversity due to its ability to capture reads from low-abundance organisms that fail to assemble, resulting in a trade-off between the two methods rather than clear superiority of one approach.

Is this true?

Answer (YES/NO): NO